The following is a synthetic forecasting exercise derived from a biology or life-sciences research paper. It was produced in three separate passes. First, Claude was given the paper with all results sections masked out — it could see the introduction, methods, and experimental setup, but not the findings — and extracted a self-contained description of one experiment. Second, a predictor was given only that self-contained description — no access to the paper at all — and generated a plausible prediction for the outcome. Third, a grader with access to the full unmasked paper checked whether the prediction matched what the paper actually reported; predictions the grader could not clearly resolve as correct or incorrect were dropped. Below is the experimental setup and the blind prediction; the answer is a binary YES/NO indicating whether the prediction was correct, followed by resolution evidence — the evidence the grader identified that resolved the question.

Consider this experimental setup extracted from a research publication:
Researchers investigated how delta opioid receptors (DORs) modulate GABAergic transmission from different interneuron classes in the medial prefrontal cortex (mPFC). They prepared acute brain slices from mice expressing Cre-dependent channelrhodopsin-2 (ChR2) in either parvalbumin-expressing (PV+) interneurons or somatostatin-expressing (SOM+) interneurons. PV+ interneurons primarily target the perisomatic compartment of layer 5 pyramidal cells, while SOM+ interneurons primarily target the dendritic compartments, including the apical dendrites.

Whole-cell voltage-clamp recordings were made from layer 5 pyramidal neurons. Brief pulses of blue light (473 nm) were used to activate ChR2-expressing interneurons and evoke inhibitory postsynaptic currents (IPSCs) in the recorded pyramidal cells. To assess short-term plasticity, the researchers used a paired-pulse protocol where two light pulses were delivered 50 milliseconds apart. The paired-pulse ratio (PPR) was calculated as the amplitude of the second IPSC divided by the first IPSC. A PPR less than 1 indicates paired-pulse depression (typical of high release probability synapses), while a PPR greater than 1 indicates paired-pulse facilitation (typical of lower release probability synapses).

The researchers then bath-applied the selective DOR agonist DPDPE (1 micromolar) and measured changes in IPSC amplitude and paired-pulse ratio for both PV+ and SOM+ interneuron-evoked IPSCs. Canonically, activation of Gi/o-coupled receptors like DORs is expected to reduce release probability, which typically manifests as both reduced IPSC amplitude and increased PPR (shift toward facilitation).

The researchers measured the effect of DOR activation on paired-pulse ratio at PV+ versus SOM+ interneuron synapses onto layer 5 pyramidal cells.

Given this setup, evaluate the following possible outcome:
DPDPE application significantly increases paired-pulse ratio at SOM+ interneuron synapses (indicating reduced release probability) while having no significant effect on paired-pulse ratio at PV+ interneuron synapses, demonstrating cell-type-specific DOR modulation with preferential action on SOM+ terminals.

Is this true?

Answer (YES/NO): NO